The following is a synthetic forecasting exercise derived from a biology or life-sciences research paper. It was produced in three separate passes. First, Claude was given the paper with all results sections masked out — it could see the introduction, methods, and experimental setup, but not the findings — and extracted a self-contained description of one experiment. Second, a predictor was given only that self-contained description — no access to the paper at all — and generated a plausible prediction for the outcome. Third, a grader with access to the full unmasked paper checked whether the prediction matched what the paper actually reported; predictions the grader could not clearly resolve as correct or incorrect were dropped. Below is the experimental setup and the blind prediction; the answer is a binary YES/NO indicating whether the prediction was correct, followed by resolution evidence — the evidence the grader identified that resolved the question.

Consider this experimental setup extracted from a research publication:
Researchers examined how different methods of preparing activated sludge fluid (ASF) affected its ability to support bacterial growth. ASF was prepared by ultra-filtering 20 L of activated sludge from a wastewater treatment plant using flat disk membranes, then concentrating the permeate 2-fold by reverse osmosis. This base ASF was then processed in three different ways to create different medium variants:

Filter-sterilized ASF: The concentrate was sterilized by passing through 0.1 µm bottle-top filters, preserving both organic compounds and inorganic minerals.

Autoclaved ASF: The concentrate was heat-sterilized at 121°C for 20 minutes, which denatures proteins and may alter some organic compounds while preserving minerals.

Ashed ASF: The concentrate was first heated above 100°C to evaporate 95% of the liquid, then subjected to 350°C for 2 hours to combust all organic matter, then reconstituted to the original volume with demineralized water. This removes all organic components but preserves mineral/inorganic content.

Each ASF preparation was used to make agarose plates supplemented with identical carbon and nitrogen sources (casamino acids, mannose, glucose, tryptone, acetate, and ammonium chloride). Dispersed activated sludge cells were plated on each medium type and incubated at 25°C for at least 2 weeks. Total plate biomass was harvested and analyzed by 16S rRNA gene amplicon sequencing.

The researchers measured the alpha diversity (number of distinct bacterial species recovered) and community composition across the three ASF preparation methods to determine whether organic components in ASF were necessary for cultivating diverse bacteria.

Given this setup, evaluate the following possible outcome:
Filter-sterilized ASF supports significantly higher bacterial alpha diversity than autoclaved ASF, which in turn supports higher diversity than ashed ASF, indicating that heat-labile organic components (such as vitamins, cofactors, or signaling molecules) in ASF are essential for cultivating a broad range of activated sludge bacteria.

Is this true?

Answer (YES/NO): YES